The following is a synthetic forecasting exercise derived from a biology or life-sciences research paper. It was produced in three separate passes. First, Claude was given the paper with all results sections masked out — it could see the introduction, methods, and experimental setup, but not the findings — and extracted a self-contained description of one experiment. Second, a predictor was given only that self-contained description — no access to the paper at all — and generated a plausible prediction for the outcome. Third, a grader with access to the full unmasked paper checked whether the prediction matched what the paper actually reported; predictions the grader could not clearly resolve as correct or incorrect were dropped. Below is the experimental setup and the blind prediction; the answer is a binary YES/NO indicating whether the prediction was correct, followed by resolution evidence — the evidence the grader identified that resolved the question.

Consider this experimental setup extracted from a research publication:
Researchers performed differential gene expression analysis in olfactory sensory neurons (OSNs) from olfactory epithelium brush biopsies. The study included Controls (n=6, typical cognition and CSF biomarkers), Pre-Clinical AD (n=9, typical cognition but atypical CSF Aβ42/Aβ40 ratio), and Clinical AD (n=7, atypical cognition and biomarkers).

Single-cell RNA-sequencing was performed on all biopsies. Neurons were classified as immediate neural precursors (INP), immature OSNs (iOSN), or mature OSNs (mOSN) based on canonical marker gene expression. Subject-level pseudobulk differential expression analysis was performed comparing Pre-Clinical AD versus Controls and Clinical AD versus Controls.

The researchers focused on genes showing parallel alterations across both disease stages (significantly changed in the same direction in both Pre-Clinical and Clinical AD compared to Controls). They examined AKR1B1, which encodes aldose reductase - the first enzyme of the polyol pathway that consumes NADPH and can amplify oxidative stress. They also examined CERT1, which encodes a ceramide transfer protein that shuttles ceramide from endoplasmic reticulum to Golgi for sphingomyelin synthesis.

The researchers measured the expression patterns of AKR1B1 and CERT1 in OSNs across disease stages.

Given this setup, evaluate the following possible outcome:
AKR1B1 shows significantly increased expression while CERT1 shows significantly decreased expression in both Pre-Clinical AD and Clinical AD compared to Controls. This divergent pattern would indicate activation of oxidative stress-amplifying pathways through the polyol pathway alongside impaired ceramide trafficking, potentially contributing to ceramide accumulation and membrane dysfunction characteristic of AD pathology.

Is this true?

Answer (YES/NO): YES